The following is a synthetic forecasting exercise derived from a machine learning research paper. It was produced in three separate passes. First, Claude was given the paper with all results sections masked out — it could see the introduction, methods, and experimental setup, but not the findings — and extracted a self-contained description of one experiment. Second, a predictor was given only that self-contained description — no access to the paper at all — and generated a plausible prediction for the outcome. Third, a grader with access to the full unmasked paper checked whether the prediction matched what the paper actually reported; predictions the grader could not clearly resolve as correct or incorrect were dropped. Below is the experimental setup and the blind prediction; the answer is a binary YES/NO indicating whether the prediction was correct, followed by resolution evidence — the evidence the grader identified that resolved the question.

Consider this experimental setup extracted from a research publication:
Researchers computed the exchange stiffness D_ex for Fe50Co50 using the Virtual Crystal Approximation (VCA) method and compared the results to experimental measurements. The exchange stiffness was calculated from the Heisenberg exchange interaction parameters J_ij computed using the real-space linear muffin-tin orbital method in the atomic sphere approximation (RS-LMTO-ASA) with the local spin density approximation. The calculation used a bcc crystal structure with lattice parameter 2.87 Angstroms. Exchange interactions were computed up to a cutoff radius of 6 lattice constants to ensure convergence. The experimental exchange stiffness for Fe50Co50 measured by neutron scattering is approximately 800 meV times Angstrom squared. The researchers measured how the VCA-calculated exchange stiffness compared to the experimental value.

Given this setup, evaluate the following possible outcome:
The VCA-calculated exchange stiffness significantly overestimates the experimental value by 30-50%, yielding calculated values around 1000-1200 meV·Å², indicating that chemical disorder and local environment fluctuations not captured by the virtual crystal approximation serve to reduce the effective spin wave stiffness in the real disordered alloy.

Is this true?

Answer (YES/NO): NO